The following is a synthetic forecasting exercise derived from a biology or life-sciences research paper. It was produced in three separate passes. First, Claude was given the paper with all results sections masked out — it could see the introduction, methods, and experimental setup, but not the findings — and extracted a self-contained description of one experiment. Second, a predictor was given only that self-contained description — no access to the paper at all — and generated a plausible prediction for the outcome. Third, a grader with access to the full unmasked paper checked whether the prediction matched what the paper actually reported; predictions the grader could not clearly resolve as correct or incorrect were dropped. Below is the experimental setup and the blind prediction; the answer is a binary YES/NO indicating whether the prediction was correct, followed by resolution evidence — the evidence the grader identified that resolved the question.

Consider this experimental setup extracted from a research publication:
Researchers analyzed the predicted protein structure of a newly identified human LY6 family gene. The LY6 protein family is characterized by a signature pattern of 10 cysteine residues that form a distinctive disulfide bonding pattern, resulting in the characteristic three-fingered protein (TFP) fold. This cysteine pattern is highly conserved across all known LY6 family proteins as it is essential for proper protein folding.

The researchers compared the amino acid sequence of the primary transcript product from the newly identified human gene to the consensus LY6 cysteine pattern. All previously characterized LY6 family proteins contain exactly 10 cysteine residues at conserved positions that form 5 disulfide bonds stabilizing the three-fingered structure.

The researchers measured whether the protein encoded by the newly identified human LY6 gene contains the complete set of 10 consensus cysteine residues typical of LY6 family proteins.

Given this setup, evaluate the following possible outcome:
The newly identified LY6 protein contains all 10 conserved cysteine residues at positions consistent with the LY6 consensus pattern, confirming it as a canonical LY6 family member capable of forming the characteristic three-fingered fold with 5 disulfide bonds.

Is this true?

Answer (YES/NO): NO